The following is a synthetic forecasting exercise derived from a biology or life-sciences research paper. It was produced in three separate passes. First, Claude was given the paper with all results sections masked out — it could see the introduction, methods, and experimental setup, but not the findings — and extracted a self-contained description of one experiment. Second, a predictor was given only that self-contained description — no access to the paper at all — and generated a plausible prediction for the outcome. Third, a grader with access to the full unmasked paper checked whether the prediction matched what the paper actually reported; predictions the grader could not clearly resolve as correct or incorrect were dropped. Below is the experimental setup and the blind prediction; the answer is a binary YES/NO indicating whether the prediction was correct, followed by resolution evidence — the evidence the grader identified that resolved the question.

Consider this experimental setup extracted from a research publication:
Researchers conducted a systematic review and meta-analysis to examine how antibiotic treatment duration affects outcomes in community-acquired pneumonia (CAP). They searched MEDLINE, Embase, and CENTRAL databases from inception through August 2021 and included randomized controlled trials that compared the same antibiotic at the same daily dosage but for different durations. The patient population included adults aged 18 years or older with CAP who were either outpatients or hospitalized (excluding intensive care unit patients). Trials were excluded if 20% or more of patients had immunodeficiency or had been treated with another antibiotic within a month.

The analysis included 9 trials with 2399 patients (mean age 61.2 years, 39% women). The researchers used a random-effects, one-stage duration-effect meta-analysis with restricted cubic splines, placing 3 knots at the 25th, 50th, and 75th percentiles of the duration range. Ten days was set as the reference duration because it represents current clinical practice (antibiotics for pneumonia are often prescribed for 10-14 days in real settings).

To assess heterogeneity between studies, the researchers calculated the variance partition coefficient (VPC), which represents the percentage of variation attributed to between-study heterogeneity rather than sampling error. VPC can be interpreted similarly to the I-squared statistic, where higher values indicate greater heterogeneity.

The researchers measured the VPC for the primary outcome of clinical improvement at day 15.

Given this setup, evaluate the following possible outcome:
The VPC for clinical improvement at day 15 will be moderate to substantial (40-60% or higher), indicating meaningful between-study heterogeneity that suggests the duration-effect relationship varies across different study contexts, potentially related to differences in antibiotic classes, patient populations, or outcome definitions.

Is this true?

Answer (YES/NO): NO